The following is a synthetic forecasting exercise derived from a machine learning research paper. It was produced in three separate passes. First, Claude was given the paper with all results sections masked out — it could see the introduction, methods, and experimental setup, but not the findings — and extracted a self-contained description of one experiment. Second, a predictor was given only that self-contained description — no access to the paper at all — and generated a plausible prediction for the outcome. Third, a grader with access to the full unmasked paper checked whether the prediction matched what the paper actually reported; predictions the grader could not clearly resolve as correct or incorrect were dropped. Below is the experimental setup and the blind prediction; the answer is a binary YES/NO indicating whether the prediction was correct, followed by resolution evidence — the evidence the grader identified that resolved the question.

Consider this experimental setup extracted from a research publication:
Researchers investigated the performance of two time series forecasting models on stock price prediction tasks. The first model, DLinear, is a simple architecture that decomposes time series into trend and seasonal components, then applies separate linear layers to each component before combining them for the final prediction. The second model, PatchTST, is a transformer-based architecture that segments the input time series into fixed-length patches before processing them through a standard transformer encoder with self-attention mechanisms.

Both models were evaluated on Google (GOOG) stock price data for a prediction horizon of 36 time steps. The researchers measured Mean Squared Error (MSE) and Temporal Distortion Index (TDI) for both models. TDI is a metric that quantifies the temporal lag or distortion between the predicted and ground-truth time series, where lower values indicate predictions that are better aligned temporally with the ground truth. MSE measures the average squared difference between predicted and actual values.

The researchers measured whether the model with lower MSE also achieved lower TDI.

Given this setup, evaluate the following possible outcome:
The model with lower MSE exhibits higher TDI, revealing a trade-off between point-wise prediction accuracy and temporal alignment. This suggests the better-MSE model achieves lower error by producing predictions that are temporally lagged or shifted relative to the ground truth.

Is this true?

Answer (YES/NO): YES